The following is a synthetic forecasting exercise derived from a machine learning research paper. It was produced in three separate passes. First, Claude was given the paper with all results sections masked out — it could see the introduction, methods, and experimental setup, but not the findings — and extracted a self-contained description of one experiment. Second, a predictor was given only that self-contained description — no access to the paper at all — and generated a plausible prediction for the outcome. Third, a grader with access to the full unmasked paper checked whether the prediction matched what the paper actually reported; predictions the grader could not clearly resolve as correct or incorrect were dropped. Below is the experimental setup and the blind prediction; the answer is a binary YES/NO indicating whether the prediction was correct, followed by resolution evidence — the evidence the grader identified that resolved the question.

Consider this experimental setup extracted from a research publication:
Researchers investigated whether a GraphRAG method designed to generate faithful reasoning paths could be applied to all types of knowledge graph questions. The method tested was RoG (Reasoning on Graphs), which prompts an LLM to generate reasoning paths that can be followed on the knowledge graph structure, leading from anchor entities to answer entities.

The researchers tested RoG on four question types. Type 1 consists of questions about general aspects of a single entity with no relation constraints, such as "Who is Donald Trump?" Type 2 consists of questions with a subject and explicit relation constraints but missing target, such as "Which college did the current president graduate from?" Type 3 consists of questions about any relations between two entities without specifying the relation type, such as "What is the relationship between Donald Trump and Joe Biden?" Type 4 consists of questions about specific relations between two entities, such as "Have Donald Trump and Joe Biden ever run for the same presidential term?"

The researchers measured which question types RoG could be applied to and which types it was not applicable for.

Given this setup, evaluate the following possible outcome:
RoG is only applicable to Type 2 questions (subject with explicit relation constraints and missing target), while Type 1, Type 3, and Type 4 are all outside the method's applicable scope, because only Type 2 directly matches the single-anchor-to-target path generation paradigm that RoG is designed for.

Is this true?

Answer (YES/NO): YES